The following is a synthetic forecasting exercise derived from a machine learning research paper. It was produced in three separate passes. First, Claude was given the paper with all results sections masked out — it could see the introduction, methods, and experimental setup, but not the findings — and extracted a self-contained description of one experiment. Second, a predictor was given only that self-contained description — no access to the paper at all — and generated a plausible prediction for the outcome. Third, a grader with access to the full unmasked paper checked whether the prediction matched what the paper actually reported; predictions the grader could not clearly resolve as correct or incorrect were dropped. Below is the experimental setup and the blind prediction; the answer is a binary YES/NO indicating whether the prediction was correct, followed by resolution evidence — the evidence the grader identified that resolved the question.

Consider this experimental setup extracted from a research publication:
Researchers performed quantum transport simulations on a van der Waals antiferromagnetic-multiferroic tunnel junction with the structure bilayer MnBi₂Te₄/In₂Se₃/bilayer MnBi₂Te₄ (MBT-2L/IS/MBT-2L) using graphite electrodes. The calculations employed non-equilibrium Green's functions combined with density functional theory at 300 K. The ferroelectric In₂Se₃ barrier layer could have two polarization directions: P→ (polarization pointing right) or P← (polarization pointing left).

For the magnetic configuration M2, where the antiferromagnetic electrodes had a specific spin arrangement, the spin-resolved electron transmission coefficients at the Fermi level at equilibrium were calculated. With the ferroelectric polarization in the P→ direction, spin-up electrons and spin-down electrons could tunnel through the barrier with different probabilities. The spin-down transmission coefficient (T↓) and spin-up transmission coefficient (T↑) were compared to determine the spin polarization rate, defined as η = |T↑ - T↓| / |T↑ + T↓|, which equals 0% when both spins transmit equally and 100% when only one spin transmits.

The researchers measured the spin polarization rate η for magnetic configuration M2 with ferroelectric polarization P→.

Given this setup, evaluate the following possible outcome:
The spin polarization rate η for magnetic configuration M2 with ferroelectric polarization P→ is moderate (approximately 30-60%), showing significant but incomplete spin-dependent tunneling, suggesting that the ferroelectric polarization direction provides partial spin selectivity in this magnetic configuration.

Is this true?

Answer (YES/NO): NO